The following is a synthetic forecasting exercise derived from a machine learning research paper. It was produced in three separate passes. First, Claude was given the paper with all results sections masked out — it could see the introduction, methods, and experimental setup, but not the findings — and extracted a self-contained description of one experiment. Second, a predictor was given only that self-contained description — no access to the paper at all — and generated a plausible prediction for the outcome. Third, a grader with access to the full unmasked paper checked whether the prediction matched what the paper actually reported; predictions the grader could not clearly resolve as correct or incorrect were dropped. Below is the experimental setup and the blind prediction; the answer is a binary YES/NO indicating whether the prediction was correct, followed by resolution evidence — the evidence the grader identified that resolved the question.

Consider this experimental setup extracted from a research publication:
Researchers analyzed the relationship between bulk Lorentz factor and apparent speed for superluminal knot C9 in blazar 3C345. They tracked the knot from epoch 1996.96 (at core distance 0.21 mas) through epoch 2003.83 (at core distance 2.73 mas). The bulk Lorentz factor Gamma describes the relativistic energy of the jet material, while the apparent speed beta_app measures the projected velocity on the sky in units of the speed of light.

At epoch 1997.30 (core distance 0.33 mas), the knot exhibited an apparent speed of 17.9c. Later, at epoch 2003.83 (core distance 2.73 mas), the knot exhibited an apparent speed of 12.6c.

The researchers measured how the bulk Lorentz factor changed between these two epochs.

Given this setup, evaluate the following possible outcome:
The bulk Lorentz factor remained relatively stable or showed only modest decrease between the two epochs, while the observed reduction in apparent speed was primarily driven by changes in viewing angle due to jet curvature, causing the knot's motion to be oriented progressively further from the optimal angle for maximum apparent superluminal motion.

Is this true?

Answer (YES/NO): NO